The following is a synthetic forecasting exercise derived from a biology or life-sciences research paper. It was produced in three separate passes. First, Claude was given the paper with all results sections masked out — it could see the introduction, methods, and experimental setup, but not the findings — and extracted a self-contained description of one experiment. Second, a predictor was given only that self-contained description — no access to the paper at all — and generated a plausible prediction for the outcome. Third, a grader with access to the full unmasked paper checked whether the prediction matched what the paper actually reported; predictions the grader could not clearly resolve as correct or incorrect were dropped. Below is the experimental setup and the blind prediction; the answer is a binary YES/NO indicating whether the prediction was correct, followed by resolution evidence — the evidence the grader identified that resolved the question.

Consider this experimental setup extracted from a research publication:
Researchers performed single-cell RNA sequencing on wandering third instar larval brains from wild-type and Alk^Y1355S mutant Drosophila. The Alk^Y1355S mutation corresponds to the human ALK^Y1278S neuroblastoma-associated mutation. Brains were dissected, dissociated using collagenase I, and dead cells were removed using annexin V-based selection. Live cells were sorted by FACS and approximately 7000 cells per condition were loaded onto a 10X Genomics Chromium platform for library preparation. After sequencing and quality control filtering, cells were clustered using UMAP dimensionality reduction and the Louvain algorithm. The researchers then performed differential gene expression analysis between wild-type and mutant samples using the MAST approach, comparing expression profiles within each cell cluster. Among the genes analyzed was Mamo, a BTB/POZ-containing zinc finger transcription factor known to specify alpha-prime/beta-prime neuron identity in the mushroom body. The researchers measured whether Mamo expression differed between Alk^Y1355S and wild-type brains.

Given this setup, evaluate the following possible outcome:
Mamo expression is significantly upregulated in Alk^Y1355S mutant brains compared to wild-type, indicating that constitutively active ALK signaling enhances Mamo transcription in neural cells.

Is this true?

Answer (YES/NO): YES